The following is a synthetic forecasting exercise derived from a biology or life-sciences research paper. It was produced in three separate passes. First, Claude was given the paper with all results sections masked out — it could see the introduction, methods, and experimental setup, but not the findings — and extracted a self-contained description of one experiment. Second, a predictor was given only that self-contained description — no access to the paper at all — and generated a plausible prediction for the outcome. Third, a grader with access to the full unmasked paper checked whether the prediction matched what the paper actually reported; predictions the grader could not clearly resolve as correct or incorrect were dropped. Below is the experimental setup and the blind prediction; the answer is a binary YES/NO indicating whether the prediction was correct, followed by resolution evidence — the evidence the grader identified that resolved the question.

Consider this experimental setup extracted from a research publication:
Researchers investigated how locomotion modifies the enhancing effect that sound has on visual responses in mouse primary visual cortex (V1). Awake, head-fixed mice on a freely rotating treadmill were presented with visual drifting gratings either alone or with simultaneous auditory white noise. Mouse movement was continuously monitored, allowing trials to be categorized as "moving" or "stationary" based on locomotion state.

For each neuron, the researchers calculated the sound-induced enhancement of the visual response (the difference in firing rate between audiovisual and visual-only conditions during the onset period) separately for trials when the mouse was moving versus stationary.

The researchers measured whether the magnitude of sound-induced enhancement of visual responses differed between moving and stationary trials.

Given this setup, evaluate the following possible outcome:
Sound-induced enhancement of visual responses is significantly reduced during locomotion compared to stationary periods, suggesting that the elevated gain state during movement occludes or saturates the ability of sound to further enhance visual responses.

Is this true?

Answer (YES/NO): YES